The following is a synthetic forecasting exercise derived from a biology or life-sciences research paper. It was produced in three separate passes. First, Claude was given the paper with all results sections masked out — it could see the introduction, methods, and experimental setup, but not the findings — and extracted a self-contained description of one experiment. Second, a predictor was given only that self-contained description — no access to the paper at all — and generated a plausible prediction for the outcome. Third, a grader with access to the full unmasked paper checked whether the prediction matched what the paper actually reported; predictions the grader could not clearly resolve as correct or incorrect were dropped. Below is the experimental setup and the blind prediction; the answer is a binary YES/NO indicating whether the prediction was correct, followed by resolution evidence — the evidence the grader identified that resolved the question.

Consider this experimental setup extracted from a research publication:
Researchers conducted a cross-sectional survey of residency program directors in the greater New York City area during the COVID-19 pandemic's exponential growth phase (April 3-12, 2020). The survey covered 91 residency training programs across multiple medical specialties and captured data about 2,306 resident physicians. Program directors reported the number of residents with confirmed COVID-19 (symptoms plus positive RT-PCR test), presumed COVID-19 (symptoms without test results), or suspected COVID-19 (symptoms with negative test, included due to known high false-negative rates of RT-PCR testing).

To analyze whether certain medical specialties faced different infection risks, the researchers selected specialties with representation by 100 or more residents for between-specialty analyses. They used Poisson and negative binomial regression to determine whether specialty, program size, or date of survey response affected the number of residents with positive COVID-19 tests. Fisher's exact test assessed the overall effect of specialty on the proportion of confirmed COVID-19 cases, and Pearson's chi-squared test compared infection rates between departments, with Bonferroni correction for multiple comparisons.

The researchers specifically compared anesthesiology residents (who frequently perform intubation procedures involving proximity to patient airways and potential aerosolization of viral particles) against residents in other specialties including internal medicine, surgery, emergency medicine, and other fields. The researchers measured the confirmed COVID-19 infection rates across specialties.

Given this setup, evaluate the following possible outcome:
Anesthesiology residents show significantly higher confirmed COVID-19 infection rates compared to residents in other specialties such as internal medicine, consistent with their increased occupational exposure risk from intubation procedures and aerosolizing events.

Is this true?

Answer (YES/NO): YES